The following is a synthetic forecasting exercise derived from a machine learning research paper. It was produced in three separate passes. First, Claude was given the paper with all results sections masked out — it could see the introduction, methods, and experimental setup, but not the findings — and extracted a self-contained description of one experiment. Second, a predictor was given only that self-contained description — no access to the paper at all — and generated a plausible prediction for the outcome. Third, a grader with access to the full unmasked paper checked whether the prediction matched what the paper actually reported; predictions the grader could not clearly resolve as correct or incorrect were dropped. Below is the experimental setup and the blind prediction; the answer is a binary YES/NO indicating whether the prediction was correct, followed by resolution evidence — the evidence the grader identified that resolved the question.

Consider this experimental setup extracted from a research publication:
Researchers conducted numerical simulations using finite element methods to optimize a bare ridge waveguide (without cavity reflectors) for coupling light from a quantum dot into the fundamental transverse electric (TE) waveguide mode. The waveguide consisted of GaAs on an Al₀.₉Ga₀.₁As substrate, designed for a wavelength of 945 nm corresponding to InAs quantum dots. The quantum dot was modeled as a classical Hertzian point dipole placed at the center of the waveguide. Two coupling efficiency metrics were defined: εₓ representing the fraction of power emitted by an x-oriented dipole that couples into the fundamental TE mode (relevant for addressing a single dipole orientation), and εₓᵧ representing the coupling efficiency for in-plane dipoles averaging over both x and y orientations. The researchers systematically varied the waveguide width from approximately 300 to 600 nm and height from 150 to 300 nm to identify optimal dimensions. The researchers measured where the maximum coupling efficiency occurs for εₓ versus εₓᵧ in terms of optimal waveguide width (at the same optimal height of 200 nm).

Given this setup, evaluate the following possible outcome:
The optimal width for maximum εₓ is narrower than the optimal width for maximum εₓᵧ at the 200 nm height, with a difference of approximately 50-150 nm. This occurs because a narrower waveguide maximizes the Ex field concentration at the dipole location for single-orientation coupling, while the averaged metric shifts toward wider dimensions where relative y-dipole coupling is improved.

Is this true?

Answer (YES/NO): NO